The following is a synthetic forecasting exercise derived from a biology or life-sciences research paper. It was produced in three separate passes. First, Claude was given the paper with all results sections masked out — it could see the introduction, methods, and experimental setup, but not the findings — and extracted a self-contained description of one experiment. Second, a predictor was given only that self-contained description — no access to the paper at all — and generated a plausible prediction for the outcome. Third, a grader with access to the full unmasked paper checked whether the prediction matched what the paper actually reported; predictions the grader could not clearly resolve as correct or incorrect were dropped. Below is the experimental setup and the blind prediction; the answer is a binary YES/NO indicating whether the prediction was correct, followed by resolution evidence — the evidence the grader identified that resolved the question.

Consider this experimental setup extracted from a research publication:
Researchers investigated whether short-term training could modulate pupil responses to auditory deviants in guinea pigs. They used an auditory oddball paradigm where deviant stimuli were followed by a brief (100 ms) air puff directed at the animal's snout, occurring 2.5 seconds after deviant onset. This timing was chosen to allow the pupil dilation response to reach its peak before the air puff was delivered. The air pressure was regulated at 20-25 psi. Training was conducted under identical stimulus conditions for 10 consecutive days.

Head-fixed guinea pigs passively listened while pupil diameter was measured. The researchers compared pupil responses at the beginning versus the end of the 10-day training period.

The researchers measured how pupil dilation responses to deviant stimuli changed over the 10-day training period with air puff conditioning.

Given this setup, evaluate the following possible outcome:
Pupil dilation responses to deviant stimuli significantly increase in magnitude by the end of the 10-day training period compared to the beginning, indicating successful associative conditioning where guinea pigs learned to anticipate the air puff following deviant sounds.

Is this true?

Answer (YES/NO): NO